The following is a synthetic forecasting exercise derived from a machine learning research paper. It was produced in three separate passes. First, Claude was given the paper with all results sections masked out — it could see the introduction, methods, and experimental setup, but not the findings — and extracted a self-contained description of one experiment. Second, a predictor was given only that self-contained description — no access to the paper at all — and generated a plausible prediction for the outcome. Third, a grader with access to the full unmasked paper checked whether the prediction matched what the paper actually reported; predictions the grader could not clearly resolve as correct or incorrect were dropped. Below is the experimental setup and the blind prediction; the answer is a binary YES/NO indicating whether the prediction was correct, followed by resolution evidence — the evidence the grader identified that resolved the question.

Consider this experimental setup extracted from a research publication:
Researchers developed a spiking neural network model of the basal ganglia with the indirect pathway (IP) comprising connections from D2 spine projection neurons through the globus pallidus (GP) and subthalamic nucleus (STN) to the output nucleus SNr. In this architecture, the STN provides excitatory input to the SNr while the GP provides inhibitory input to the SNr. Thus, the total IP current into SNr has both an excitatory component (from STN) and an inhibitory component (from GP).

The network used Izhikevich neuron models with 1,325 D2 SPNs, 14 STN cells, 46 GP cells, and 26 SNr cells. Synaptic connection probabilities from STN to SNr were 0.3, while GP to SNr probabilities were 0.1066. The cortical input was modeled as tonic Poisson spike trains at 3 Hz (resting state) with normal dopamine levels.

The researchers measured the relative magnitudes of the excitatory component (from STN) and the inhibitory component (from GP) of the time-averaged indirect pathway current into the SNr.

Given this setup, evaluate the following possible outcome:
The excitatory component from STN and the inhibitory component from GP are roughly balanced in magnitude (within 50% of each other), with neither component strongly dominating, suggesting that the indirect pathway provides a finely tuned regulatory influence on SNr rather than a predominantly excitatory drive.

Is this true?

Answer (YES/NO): YES